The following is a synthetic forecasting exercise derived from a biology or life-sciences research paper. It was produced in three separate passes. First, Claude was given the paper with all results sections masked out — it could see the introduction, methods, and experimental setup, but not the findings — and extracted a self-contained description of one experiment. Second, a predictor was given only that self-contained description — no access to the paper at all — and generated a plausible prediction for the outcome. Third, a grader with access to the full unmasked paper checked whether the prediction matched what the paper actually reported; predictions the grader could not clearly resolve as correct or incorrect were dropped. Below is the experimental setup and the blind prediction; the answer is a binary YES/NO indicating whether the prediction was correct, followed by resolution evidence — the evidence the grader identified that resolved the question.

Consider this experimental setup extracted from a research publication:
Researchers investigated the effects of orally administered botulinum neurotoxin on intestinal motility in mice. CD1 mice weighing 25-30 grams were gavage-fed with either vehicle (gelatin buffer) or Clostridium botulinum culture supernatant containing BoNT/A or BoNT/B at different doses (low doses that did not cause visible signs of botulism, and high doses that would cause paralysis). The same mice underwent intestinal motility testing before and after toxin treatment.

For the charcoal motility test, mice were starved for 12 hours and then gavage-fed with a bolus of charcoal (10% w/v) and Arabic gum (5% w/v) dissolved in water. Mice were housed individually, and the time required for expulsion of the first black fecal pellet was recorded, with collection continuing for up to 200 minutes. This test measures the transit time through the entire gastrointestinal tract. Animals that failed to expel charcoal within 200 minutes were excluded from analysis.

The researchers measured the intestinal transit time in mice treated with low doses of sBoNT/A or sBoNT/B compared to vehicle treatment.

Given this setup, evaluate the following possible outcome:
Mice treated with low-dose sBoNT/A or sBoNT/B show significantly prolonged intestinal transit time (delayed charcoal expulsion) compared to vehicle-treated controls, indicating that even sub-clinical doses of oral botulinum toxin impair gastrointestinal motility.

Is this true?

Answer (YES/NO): YES